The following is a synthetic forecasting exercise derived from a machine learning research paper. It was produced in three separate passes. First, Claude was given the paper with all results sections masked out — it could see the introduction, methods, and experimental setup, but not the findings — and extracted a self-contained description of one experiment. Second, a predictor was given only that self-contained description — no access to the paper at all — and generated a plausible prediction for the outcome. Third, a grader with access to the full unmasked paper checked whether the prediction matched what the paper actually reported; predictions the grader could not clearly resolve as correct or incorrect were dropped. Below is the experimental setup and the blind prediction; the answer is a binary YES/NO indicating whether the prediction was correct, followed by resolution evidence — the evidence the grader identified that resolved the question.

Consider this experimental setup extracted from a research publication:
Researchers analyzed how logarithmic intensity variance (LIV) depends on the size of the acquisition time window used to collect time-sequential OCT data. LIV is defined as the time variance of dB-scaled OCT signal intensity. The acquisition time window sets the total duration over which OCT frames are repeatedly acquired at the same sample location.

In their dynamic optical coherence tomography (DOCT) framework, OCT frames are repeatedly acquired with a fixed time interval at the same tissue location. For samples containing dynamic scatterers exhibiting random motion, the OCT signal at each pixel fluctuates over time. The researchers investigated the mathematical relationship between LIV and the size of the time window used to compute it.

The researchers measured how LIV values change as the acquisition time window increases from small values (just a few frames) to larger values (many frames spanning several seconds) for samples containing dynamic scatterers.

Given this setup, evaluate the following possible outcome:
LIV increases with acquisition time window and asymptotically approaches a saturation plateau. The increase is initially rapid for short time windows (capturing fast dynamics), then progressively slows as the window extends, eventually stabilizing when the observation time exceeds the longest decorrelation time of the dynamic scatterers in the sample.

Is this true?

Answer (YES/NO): YES